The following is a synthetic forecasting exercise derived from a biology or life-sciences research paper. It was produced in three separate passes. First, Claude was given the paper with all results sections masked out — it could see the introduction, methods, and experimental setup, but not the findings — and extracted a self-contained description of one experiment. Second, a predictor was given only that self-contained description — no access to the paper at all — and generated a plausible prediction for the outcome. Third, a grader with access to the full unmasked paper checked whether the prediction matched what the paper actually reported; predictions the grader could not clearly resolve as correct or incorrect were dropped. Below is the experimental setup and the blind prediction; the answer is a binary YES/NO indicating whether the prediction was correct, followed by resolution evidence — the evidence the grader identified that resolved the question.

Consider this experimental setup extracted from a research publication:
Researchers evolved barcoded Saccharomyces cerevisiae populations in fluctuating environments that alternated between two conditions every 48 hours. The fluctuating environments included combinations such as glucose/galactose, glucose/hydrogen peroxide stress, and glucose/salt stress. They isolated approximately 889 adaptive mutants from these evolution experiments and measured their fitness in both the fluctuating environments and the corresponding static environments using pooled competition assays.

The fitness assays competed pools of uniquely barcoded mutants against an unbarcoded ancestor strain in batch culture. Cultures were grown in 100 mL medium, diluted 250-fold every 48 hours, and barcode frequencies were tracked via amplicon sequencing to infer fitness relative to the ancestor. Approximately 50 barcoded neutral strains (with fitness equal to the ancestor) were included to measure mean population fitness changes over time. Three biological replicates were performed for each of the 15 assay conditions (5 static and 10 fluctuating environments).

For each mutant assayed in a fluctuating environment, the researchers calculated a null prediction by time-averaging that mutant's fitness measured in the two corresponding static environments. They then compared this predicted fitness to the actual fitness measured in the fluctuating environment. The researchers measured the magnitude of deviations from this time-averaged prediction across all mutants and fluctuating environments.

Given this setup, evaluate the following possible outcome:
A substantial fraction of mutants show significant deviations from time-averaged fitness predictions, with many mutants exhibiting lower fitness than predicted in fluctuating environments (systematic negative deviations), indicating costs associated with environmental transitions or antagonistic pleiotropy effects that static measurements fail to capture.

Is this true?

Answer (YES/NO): NO